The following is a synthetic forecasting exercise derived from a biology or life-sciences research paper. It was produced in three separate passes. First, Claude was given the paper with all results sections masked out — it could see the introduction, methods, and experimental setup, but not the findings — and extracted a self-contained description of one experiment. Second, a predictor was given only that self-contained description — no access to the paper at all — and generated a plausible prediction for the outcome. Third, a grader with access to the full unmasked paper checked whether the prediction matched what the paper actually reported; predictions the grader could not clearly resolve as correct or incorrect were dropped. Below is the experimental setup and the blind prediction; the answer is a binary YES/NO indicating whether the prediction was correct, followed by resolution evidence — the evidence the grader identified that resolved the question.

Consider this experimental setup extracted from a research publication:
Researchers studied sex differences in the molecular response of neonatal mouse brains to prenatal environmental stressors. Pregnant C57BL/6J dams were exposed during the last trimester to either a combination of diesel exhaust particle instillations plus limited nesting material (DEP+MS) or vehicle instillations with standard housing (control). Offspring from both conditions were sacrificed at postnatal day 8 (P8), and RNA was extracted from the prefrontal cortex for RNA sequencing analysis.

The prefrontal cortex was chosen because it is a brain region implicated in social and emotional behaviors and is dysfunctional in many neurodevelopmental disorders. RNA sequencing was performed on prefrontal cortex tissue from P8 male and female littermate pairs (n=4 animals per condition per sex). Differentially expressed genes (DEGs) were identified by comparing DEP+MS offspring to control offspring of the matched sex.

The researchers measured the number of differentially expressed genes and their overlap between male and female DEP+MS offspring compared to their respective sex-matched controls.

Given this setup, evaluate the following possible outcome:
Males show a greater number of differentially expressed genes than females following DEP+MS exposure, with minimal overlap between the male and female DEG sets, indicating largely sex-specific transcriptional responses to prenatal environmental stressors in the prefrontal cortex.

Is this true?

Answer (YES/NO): YES